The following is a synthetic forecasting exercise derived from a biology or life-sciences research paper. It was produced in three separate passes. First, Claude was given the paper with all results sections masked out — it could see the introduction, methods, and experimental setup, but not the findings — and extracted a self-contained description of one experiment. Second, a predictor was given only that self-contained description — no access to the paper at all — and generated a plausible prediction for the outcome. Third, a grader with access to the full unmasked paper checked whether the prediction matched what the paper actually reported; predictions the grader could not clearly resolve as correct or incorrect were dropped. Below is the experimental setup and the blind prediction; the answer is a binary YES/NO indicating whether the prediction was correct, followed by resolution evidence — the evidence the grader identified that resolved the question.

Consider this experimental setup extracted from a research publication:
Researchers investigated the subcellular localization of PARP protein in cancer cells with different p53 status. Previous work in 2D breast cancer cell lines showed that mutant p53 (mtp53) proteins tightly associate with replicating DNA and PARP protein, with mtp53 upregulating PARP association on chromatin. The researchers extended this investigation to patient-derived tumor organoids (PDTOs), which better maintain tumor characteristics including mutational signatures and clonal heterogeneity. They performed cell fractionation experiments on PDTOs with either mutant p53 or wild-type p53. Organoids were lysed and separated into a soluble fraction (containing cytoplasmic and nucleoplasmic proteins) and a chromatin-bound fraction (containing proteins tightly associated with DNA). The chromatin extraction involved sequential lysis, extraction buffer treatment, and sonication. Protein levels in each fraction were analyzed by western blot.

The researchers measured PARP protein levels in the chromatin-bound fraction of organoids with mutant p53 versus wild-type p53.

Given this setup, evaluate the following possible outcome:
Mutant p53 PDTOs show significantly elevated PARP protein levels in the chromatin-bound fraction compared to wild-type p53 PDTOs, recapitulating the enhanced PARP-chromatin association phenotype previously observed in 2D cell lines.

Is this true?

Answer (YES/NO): YES